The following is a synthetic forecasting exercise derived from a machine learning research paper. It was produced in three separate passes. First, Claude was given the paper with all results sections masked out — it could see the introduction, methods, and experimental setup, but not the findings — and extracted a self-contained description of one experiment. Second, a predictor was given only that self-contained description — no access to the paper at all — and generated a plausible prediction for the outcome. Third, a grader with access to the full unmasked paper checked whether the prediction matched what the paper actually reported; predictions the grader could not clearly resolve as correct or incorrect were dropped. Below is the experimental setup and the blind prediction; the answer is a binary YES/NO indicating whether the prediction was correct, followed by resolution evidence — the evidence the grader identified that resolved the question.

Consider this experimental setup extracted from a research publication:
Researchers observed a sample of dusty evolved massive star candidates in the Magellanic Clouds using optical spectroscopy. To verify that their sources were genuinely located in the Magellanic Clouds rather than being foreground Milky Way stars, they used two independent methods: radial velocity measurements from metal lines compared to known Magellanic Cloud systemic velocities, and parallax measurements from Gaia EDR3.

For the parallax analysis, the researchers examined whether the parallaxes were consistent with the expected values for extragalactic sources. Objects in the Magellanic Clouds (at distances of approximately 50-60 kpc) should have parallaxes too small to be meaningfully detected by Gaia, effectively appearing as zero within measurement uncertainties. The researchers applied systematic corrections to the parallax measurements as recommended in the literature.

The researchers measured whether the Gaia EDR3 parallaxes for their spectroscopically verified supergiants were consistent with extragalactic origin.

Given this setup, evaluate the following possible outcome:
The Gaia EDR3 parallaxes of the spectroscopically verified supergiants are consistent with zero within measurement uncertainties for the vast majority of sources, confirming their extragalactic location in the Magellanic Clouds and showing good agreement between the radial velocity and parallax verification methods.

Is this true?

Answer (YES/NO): YES